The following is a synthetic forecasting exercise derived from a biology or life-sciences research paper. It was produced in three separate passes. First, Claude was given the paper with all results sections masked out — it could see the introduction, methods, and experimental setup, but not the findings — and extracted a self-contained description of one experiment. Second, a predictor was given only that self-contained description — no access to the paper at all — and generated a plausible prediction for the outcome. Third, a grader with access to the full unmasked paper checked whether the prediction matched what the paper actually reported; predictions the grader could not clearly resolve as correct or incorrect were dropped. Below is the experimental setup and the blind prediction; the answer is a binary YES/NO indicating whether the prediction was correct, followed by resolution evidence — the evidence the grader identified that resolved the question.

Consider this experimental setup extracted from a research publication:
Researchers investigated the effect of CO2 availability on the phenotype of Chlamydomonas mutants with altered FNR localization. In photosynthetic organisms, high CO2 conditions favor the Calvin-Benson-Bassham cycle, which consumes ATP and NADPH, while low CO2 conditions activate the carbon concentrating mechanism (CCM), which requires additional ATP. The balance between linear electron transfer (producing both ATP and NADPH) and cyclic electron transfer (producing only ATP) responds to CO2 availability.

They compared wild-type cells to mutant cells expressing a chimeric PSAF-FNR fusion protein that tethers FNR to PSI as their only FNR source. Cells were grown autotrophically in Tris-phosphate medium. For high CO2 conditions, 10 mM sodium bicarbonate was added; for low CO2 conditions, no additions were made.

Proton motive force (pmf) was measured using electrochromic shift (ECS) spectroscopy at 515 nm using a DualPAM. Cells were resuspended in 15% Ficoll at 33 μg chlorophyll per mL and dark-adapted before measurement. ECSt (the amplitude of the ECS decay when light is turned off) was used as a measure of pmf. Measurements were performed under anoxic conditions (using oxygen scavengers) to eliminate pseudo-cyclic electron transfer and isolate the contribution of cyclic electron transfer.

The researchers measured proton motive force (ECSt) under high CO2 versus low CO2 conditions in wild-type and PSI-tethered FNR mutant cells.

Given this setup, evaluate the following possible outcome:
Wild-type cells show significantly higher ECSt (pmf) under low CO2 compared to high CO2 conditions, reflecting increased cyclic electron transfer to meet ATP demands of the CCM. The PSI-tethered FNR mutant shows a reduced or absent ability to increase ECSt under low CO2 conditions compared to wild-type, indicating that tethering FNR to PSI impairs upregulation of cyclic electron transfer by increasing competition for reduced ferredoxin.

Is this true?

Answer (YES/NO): NO